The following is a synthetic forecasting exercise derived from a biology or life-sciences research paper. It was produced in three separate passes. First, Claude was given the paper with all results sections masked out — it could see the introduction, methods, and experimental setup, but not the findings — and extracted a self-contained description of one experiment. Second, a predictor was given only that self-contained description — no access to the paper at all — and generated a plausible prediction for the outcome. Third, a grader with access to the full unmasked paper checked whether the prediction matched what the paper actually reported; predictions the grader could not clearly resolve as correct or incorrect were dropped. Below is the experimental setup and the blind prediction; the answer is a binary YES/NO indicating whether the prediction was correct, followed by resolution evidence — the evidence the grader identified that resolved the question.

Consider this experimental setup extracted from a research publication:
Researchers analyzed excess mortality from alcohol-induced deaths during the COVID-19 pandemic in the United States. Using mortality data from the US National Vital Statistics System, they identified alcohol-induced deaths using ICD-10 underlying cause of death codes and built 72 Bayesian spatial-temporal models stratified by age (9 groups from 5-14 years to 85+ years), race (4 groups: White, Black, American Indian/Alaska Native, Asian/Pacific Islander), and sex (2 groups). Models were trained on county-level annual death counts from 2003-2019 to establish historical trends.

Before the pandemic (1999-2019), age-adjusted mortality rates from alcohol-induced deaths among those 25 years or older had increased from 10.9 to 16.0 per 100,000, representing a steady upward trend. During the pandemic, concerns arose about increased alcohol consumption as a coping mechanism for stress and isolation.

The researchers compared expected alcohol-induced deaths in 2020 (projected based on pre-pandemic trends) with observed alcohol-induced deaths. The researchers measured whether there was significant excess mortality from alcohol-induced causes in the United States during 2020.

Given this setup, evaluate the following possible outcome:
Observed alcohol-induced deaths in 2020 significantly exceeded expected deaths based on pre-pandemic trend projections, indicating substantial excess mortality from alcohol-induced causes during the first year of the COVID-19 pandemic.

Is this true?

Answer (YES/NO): YES